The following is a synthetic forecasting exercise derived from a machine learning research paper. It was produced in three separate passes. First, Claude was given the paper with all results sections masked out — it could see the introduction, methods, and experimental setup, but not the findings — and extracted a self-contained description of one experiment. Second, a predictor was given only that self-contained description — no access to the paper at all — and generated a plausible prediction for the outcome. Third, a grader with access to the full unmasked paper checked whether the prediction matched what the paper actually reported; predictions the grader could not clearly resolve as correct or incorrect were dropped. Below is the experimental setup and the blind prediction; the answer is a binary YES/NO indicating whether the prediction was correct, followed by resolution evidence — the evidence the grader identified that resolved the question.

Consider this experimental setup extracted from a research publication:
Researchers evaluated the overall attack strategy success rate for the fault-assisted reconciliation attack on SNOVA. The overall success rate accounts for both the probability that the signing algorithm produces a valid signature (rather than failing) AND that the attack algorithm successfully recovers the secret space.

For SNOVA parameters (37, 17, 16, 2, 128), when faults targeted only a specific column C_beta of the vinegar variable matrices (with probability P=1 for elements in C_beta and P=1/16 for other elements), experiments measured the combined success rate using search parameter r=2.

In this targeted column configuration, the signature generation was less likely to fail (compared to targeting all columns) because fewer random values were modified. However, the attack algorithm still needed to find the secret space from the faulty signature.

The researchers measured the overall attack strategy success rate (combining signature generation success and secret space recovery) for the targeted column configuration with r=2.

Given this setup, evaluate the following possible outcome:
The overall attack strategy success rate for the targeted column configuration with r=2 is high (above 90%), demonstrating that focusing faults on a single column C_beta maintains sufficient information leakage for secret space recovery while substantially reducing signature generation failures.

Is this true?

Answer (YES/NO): YES